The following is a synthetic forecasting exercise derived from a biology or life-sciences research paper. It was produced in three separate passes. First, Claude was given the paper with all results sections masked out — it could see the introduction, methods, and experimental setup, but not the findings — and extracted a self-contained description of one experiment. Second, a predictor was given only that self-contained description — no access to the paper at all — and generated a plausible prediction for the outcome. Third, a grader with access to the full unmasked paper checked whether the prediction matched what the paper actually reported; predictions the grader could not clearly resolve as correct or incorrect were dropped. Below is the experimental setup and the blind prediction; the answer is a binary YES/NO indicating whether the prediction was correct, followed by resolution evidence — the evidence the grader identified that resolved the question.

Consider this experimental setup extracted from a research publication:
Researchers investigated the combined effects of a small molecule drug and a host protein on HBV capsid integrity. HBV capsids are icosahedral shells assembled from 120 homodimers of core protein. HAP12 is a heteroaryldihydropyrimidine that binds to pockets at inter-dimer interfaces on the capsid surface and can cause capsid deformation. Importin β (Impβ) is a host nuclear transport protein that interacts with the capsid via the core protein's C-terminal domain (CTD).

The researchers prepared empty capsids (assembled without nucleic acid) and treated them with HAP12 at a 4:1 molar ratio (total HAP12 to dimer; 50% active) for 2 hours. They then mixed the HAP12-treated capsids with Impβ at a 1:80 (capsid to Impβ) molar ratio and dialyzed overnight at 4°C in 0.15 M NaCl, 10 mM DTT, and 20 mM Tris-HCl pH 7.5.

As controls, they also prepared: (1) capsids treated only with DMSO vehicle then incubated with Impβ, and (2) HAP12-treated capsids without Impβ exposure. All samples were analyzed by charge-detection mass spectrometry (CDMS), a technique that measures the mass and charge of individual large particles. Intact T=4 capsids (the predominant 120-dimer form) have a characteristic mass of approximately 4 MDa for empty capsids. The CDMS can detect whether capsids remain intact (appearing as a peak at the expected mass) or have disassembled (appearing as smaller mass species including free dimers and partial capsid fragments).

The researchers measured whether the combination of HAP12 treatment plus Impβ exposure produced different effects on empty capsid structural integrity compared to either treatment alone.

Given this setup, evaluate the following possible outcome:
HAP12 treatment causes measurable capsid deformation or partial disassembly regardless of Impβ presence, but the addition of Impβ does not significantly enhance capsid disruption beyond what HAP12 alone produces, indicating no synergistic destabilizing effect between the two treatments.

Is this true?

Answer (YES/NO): NO